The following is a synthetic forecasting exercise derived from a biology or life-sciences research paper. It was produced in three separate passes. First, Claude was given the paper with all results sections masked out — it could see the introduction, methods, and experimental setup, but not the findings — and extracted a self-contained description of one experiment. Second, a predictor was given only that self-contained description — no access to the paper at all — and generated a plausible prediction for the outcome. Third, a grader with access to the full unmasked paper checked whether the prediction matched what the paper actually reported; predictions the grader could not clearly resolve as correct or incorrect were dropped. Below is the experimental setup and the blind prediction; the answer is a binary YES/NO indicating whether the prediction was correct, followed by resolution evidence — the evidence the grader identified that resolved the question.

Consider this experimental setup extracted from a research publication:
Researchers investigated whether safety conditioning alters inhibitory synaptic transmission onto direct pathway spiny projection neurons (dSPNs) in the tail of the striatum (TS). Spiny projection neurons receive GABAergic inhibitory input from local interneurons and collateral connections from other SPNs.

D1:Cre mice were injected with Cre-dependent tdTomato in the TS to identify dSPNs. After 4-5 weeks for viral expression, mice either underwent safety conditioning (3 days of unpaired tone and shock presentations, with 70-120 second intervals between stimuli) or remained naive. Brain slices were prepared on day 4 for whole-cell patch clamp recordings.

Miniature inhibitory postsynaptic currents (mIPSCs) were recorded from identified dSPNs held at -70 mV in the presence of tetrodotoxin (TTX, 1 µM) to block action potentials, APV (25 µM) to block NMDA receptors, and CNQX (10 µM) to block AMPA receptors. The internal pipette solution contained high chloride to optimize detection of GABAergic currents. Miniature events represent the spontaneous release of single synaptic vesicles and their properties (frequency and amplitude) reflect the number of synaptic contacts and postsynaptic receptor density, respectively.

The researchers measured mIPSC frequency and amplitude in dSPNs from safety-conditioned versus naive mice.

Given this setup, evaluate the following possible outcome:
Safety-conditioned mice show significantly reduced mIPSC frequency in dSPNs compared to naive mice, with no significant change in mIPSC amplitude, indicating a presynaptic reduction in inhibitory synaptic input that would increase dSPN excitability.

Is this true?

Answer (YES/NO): NO